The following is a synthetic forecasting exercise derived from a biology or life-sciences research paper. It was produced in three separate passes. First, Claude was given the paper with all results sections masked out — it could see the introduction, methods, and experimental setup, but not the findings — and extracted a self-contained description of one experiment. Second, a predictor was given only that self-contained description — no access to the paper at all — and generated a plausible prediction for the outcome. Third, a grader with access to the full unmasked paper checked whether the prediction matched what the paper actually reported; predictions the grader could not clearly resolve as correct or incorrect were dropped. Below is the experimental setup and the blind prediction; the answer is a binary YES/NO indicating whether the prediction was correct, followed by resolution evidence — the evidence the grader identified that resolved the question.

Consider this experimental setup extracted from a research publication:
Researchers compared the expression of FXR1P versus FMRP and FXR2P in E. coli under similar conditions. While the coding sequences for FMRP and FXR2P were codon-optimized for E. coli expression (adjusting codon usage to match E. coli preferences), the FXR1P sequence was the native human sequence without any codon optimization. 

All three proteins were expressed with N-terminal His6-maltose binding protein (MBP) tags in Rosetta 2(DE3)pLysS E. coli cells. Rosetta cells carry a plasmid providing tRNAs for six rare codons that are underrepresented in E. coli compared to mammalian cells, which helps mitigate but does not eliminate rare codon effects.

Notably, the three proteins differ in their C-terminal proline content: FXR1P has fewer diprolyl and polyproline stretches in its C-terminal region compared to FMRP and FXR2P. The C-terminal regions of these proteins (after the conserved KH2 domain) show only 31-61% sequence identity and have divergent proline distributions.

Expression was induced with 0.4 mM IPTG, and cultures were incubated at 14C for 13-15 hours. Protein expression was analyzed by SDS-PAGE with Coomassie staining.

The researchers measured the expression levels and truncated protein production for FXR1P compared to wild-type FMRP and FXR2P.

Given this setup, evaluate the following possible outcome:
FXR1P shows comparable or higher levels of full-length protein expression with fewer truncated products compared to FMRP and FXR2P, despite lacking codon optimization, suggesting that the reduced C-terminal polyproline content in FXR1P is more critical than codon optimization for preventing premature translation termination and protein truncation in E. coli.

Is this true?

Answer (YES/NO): YES